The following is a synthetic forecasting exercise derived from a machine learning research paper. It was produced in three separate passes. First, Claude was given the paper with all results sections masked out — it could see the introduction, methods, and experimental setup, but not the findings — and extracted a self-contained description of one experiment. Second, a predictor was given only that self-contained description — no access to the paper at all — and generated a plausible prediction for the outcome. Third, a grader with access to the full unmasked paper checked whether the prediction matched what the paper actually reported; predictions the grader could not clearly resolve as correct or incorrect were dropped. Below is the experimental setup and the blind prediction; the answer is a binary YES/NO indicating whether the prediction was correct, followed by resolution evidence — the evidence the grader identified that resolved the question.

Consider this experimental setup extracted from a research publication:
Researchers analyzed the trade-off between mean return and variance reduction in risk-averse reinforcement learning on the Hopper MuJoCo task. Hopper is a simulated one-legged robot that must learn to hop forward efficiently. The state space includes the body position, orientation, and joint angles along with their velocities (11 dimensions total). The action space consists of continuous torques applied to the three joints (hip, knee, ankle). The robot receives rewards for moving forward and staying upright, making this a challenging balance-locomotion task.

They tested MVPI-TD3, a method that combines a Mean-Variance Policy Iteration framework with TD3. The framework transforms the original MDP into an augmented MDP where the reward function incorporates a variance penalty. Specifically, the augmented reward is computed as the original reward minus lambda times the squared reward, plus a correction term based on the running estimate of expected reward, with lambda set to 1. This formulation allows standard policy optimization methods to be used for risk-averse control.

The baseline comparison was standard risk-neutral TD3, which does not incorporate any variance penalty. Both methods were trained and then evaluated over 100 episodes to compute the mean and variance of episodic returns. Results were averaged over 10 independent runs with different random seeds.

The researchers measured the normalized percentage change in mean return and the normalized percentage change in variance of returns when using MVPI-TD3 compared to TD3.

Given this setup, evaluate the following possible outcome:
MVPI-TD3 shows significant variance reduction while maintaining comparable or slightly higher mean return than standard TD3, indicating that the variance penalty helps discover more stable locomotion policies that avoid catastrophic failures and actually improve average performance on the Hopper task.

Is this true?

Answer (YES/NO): NO